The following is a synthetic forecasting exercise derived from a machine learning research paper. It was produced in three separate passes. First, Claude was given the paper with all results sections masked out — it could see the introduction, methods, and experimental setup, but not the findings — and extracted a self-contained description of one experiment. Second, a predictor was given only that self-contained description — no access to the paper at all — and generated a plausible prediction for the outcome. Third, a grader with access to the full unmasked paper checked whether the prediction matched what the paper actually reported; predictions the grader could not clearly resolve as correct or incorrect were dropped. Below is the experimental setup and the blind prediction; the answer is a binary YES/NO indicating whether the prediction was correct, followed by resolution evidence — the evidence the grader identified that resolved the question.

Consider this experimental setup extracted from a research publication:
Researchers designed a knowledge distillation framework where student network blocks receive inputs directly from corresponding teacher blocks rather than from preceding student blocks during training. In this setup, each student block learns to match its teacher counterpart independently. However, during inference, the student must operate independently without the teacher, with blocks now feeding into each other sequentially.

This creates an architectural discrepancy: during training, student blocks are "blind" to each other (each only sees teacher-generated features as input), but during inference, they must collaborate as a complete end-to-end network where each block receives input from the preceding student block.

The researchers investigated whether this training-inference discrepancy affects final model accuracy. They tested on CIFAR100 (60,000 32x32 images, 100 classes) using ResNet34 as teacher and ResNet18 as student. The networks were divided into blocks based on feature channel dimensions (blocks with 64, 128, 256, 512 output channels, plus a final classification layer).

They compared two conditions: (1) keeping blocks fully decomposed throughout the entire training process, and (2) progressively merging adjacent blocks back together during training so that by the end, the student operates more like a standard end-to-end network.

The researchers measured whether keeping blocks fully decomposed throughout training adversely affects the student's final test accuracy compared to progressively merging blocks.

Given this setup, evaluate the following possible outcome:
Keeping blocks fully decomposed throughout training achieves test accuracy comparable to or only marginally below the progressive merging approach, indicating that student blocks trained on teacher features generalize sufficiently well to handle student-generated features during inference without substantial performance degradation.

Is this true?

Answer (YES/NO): NO